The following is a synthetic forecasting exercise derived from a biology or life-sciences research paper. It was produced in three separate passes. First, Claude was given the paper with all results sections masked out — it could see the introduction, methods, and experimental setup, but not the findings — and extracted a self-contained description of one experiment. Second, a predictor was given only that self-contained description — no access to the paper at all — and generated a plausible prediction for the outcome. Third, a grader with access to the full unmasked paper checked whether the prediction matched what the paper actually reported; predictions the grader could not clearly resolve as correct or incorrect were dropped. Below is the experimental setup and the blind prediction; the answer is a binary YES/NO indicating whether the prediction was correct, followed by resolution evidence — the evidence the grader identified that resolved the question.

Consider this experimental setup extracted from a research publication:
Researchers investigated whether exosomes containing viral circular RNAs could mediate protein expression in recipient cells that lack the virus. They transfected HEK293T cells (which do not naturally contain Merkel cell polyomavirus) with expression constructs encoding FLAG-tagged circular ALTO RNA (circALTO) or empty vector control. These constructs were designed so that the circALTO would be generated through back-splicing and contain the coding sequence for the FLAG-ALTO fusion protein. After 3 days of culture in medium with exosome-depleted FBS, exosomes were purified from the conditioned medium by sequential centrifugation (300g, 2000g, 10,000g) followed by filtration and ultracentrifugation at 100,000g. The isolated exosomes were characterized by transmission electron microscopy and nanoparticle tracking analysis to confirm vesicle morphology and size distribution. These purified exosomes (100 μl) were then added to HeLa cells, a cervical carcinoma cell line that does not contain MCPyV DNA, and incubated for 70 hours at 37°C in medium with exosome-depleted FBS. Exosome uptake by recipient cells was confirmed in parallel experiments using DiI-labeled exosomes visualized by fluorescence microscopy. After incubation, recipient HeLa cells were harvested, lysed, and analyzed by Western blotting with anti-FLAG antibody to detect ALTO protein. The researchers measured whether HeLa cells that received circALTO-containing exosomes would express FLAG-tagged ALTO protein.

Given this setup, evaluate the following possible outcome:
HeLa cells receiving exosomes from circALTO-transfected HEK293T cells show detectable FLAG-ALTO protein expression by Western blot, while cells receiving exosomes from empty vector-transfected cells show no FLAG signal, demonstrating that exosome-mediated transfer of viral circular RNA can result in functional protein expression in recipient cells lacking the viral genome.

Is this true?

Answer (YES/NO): YES